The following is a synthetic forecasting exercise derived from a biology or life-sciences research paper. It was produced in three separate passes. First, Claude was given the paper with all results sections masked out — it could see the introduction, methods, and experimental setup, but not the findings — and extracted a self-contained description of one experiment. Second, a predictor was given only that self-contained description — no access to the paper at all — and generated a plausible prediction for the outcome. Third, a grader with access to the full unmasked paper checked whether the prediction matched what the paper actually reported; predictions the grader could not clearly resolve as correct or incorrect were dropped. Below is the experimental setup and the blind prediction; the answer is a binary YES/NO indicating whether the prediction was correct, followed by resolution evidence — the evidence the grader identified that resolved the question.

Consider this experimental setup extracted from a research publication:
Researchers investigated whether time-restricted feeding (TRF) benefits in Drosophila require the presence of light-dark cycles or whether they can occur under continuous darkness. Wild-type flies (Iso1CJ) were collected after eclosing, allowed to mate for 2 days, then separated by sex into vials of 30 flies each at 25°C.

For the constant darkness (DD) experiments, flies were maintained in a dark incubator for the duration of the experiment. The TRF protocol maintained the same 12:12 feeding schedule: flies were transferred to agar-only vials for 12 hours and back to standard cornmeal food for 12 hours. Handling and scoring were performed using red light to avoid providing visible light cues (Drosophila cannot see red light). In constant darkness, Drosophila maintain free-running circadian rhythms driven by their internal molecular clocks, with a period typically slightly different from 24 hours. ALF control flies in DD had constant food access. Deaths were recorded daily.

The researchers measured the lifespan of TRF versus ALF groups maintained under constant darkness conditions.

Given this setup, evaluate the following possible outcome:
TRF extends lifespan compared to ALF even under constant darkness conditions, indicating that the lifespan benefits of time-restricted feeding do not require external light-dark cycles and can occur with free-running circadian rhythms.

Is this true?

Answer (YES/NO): YES